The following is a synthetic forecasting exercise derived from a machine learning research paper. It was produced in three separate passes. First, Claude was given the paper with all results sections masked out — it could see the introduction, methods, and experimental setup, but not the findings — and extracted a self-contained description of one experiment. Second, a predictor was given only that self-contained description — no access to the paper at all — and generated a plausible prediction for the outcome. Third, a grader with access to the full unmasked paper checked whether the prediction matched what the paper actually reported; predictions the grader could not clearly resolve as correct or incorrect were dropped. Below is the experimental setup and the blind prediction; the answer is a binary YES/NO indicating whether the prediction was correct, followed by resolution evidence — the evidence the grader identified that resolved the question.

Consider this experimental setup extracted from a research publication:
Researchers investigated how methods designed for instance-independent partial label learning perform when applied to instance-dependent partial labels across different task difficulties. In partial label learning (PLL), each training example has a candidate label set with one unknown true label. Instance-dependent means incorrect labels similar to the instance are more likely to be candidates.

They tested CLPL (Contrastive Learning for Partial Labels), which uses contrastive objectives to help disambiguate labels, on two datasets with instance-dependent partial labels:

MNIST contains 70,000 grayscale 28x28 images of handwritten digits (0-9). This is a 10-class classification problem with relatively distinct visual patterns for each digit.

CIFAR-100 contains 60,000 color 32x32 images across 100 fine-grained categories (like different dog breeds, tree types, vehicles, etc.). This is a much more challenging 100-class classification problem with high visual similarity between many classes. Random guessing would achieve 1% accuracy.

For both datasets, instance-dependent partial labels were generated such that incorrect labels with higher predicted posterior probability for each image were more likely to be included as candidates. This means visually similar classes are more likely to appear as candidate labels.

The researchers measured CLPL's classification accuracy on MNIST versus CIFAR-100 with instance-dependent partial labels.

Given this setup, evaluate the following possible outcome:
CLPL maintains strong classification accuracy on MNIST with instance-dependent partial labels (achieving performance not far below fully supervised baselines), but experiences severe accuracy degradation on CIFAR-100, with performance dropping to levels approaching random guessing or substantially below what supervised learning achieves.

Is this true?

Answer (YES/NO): NO